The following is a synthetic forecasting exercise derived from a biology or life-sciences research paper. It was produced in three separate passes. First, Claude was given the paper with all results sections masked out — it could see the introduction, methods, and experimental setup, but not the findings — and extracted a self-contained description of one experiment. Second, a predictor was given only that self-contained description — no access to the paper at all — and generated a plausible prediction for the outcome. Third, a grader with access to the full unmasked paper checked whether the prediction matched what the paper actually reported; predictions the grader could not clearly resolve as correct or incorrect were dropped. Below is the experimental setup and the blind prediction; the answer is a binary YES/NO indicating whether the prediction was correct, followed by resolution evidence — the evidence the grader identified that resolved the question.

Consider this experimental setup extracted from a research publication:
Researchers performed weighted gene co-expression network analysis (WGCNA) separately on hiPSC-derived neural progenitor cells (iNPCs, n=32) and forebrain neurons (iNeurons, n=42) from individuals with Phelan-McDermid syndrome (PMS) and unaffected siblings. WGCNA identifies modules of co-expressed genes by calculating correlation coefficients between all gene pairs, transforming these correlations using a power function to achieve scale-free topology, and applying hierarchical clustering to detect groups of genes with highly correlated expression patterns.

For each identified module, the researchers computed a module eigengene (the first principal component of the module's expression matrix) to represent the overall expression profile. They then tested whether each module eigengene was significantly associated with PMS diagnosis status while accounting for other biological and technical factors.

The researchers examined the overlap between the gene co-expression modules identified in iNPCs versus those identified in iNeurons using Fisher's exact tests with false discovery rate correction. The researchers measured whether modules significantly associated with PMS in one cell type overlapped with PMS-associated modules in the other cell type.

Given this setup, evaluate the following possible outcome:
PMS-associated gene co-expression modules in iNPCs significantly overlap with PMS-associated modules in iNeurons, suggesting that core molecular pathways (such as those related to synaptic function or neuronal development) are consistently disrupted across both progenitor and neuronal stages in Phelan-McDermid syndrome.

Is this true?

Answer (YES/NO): YES